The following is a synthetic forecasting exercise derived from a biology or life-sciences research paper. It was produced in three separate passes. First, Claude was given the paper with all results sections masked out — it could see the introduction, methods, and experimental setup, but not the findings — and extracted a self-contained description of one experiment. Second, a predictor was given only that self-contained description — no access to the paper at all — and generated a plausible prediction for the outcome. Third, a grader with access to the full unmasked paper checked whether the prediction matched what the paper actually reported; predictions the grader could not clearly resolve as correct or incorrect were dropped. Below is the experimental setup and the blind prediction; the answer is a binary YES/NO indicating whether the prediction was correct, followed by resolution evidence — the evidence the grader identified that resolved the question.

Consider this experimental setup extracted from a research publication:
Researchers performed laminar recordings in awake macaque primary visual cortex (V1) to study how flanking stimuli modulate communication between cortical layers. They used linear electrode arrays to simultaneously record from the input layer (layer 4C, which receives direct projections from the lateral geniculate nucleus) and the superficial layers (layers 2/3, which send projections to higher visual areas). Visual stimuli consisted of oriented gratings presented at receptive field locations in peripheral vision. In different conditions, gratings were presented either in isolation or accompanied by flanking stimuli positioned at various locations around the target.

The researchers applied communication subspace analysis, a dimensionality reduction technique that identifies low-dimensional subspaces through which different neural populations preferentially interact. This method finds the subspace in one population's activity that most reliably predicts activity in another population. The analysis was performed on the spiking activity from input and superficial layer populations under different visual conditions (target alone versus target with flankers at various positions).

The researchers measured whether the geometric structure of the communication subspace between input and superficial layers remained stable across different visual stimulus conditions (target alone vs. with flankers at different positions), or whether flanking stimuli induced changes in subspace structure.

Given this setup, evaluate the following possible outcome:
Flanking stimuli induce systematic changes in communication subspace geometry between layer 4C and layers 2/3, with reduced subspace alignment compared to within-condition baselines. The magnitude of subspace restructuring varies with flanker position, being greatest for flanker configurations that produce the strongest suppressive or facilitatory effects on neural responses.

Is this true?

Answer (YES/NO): NO